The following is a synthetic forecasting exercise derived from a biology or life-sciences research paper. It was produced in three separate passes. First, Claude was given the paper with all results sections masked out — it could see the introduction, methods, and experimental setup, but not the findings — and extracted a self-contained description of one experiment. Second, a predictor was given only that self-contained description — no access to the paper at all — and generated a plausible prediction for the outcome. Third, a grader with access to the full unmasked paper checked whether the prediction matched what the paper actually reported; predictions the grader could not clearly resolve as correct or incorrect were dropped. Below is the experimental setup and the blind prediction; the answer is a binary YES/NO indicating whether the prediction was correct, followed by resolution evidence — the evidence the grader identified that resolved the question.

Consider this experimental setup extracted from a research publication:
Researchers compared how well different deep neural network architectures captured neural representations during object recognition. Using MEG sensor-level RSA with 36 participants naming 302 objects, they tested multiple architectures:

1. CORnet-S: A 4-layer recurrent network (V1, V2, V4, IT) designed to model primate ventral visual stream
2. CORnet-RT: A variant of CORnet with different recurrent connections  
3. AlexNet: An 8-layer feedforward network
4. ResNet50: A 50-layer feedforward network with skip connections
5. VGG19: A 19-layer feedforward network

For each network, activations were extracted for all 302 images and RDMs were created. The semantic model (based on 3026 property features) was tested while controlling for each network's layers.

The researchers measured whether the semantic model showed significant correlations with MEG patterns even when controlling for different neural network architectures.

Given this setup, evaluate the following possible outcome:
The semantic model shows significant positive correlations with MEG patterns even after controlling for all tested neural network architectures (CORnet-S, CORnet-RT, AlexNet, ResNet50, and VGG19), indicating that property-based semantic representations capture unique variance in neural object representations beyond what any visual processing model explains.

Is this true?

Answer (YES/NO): YES